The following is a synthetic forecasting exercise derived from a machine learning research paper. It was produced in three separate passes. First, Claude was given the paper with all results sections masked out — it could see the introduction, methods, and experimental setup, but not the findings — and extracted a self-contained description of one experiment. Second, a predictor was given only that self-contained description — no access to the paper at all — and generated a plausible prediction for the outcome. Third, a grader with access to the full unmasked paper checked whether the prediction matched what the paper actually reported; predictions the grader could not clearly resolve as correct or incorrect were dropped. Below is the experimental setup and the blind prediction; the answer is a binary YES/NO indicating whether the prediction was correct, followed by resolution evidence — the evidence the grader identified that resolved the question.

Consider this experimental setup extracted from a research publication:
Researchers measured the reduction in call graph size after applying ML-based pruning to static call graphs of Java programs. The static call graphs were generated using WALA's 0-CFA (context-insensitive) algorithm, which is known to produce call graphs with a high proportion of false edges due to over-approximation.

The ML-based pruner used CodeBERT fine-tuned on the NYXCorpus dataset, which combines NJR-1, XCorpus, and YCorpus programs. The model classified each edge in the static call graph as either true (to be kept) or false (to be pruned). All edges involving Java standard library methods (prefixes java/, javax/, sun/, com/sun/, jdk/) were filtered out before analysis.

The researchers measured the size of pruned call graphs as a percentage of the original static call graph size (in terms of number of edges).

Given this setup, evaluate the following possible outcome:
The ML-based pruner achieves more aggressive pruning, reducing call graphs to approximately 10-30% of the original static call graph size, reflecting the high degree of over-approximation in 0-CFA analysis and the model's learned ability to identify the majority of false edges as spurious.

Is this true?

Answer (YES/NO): NO